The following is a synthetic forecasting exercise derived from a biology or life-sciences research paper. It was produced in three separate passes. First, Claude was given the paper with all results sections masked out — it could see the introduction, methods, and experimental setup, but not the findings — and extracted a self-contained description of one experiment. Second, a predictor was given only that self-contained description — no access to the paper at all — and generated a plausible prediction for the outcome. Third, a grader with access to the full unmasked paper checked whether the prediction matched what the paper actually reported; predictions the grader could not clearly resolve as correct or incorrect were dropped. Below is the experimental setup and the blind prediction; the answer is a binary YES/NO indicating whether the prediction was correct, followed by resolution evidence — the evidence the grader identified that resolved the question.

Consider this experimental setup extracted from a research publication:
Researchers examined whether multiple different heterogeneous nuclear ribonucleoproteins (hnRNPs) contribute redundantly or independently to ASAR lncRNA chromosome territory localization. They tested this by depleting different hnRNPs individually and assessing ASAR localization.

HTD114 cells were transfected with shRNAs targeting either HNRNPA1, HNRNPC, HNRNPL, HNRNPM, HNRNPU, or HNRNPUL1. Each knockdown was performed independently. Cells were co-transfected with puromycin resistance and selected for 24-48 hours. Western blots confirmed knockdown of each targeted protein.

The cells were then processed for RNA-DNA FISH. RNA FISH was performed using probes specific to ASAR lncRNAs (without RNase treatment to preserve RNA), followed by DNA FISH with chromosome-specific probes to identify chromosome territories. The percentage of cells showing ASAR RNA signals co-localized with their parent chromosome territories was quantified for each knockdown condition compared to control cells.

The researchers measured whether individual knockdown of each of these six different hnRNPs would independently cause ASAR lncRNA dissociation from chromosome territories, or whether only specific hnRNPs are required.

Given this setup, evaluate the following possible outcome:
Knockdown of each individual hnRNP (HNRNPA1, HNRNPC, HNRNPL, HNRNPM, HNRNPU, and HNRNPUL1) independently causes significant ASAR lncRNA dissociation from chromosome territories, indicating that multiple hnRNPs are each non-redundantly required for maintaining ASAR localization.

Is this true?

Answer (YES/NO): YES